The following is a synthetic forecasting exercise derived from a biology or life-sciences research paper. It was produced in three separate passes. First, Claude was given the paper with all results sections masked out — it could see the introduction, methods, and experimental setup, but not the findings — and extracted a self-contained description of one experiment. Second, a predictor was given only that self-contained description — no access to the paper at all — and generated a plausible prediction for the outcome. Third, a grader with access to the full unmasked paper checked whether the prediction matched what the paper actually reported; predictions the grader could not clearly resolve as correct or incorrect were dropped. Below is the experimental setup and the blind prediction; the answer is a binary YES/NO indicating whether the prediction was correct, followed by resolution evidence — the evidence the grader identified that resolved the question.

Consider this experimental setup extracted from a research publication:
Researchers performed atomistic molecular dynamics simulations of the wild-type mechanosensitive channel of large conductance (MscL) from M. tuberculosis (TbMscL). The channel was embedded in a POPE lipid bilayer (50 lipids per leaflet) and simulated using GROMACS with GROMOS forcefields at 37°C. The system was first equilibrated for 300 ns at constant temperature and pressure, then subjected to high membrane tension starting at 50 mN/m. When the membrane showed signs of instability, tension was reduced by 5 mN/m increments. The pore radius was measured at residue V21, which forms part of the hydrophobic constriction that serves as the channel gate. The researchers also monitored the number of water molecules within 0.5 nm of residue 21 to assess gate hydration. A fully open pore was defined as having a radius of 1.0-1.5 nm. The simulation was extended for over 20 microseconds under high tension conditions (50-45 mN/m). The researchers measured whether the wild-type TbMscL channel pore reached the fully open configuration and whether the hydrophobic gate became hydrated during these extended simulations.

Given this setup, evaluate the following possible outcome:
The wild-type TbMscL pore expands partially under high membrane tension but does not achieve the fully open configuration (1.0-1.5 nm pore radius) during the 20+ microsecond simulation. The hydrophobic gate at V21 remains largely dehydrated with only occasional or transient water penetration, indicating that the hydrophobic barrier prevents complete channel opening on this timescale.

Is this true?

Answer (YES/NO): YES